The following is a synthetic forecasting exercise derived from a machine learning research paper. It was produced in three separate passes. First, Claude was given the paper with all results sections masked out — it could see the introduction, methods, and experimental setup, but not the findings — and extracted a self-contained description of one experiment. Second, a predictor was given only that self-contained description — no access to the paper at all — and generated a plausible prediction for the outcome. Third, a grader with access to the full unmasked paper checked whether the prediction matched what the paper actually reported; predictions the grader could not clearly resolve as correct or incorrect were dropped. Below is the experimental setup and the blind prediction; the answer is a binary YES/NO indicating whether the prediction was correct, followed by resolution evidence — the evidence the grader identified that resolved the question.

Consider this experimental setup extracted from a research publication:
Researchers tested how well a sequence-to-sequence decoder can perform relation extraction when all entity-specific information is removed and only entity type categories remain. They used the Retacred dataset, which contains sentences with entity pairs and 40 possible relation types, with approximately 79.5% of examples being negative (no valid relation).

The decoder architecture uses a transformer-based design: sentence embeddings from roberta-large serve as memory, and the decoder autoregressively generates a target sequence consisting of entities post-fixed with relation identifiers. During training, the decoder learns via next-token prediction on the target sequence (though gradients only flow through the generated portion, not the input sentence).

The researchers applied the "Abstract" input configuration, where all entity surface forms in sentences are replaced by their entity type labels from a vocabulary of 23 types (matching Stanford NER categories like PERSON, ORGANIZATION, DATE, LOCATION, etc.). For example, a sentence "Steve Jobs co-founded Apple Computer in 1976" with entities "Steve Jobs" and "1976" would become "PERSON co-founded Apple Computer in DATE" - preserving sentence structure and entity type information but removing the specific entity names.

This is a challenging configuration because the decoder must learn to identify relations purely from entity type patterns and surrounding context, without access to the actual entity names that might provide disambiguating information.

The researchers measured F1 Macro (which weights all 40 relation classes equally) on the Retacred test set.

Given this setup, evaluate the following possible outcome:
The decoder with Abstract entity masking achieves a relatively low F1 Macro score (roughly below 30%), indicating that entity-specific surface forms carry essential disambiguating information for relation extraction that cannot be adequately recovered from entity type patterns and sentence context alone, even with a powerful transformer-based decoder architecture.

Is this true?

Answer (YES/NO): YES